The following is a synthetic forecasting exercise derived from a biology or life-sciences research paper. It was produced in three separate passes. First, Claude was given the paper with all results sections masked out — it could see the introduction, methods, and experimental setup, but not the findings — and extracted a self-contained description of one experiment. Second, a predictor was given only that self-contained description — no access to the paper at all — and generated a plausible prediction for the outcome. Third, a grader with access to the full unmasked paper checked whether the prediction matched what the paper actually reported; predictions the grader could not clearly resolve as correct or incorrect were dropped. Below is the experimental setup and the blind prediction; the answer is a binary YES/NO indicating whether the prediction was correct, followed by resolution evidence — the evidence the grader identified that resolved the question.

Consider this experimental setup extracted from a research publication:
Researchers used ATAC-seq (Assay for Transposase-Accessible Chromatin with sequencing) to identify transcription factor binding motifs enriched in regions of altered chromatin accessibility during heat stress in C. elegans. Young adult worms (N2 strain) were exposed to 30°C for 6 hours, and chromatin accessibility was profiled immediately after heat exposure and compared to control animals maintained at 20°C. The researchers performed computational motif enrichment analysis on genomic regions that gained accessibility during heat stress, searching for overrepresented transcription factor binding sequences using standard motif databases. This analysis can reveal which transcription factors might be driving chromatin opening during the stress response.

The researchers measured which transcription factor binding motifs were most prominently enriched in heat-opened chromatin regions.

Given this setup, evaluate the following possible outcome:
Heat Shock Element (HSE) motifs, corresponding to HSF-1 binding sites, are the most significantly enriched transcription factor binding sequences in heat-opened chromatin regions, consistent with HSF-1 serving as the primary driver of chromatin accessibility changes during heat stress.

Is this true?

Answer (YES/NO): NO